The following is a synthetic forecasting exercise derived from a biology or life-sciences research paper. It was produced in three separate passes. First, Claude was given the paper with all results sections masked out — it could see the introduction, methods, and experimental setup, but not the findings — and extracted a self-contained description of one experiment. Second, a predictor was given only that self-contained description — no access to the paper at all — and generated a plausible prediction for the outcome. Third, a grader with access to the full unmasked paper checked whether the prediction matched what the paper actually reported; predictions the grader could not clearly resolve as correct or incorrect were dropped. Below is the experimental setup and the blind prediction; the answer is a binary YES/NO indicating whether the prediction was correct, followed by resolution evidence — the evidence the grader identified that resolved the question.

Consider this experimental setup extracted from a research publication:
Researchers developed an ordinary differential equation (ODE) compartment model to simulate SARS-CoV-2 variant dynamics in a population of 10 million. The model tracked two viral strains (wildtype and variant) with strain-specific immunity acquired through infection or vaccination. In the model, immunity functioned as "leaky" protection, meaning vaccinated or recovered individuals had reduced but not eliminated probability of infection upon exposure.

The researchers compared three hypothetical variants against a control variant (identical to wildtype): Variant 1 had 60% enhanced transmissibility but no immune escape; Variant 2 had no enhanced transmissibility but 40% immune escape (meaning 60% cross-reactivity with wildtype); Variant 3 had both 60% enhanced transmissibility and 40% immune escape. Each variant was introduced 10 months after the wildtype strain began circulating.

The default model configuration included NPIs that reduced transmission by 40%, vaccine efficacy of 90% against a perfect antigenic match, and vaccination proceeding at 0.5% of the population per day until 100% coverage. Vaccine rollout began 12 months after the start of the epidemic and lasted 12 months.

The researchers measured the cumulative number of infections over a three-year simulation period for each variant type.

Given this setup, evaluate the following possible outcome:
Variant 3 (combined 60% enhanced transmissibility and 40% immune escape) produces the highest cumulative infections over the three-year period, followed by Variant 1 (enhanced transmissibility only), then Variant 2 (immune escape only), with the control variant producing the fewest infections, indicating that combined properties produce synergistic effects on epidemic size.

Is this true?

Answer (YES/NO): NO